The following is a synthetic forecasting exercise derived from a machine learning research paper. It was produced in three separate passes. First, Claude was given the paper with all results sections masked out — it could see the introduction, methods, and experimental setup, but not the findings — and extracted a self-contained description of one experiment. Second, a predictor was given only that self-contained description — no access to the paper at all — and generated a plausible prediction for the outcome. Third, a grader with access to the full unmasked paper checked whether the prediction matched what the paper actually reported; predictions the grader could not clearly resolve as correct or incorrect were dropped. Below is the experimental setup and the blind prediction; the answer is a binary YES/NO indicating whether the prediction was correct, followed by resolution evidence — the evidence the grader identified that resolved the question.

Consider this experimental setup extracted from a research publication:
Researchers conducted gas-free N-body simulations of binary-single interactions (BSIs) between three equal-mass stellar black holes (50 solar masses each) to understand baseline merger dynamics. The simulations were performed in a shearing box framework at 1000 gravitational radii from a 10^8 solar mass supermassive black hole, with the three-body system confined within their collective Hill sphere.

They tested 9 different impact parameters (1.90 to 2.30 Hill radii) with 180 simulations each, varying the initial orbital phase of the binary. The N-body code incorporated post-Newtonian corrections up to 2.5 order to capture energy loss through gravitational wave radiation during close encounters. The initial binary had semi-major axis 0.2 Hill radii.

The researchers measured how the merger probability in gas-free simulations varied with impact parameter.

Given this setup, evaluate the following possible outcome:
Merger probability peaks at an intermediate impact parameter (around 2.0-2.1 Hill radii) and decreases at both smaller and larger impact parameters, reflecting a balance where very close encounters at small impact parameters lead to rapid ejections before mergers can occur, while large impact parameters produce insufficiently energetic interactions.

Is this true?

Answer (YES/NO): YES